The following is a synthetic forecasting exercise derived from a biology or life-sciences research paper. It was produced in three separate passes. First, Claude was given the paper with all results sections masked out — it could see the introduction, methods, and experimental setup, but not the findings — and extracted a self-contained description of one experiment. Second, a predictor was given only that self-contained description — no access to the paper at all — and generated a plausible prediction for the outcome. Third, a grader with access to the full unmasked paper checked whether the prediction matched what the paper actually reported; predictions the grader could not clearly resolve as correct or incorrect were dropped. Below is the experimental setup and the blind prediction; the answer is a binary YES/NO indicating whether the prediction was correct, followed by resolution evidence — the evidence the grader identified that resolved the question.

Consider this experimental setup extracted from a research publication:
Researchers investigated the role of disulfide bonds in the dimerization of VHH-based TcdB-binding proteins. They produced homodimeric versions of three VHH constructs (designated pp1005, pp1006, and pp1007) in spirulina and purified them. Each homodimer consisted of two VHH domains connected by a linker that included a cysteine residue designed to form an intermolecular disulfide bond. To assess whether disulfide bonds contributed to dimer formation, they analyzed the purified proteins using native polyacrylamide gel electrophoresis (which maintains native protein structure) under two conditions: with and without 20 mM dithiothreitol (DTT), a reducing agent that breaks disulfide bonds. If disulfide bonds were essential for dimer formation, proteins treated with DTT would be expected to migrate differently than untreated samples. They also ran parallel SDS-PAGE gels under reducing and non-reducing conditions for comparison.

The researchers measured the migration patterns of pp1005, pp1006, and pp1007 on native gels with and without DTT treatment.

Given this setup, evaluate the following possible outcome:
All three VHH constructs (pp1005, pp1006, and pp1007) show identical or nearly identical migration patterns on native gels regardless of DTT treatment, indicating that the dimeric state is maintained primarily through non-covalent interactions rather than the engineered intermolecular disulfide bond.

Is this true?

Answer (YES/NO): YES